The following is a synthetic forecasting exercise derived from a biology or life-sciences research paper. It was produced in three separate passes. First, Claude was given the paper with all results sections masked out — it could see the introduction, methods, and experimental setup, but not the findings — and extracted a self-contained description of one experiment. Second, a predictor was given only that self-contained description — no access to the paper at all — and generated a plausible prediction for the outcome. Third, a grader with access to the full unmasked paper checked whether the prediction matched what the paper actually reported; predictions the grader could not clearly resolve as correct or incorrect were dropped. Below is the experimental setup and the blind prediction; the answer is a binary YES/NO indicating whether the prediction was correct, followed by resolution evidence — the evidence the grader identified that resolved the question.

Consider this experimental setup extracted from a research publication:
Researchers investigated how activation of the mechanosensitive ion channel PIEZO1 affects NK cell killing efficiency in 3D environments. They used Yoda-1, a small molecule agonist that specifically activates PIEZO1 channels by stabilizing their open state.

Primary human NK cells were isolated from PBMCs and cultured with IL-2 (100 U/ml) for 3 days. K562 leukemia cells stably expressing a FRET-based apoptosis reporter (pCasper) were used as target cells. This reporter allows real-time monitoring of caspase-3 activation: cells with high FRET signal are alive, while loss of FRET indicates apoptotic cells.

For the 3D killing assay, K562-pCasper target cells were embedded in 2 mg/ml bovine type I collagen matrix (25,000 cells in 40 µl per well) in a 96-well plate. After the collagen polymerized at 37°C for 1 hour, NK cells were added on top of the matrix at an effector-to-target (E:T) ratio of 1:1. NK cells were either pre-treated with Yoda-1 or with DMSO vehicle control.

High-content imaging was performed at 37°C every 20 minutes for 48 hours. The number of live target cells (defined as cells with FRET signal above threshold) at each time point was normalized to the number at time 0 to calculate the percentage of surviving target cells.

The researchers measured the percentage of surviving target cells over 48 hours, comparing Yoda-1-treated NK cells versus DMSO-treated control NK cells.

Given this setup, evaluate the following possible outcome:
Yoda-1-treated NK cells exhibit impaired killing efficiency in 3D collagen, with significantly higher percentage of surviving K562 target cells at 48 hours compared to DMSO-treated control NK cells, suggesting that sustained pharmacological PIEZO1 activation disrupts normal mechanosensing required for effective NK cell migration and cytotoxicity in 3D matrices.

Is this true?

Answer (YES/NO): NO